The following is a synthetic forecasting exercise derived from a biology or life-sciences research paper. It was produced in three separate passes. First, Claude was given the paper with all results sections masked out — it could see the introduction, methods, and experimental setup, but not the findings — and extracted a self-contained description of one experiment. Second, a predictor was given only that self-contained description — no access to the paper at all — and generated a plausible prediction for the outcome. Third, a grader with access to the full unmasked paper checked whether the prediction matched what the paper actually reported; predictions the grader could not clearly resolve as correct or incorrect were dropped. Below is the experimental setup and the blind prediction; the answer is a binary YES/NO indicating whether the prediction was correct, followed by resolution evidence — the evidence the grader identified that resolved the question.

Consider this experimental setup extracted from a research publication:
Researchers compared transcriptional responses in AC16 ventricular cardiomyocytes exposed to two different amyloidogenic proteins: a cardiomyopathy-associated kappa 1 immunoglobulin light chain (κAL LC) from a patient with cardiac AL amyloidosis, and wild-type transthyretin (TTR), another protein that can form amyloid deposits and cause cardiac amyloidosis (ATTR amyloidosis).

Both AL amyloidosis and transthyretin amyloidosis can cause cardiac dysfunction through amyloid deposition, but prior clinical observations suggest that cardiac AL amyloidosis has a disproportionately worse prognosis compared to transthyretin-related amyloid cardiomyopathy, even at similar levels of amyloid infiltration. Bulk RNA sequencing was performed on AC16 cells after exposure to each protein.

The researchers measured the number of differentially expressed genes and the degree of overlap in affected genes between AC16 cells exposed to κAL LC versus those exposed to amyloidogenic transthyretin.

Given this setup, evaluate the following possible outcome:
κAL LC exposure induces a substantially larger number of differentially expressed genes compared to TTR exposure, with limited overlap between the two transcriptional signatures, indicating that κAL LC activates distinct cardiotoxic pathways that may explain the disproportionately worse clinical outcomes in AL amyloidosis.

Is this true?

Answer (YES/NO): YES